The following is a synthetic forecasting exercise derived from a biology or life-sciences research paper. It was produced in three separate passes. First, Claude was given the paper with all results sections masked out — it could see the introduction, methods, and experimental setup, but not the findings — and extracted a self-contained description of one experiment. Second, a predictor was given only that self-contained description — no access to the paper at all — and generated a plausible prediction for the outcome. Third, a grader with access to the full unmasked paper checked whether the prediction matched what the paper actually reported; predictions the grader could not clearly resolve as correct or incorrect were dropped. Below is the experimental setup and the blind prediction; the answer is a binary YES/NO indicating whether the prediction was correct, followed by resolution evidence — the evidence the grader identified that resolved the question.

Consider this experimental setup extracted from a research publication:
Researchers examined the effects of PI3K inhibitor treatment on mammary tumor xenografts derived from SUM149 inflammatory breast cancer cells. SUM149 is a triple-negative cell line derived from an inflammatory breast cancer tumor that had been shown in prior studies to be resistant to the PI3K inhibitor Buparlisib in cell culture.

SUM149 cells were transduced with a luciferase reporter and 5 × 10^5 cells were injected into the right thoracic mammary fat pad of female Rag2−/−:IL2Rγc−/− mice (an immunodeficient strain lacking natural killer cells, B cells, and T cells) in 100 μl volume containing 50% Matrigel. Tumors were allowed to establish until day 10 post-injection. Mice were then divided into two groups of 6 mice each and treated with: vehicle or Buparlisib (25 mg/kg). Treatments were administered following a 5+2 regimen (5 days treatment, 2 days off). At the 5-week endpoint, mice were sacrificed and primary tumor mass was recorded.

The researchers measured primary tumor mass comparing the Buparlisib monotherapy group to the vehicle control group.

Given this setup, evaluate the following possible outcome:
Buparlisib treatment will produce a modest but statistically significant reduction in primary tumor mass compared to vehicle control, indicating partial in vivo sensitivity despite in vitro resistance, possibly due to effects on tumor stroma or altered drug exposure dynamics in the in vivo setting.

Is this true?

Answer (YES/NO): NO